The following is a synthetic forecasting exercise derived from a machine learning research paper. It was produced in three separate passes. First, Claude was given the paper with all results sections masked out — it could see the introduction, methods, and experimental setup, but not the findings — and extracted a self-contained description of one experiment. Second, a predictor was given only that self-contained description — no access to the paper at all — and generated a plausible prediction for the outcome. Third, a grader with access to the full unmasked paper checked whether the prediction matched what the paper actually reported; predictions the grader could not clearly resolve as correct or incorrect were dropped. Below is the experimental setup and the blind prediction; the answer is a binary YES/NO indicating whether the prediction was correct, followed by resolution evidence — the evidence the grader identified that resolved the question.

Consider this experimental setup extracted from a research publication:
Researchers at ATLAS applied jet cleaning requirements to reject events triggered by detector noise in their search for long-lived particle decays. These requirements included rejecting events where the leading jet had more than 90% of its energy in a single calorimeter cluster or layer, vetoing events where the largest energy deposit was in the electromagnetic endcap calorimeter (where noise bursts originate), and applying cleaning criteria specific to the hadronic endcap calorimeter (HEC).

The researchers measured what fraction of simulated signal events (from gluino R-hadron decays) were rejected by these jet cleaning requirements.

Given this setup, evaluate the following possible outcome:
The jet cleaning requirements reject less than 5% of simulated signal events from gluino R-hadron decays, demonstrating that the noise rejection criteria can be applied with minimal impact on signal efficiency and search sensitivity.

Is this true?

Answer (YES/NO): NO